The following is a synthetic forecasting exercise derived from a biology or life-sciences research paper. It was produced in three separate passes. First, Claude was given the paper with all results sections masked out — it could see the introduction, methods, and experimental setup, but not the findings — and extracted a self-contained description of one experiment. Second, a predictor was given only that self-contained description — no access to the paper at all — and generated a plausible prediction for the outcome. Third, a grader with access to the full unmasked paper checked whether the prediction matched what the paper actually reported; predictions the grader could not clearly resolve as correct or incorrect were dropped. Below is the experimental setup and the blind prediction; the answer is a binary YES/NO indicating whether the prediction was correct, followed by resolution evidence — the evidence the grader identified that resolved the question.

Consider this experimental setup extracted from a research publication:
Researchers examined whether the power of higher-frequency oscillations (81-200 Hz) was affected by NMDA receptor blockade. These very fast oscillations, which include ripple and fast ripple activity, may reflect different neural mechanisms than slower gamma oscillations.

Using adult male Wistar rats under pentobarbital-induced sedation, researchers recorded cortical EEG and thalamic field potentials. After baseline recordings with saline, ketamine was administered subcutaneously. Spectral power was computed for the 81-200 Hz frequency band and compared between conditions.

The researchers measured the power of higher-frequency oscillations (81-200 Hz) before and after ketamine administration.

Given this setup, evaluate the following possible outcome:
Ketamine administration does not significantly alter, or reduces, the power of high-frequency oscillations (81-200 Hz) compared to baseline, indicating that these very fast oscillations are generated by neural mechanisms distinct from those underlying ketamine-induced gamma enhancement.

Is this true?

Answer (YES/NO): NO